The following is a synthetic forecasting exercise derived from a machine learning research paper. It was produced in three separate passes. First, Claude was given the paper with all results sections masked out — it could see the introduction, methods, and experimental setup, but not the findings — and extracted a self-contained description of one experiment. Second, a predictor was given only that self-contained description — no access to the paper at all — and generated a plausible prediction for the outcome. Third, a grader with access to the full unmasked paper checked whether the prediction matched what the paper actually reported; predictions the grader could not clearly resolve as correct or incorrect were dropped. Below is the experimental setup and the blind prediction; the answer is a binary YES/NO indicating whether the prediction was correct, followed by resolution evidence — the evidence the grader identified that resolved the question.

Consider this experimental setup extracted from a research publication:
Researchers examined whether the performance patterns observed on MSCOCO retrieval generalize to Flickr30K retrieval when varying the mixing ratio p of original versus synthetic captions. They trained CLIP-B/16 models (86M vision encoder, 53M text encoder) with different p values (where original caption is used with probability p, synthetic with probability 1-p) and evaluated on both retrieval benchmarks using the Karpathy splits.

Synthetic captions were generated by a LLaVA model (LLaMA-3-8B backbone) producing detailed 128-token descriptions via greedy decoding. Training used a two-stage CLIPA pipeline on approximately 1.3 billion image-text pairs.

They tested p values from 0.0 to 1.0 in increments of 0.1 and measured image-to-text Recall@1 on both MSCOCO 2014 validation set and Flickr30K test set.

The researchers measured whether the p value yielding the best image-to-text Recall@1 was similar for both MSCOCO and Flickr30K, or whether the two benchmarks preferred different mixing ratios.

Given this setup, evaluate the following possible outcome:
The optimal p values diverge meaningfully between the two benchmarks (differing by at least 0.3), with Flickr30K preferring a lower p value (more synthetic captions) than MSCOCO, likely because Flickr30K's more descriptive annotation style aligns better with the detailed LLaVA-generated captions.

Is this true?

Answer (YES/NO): NO